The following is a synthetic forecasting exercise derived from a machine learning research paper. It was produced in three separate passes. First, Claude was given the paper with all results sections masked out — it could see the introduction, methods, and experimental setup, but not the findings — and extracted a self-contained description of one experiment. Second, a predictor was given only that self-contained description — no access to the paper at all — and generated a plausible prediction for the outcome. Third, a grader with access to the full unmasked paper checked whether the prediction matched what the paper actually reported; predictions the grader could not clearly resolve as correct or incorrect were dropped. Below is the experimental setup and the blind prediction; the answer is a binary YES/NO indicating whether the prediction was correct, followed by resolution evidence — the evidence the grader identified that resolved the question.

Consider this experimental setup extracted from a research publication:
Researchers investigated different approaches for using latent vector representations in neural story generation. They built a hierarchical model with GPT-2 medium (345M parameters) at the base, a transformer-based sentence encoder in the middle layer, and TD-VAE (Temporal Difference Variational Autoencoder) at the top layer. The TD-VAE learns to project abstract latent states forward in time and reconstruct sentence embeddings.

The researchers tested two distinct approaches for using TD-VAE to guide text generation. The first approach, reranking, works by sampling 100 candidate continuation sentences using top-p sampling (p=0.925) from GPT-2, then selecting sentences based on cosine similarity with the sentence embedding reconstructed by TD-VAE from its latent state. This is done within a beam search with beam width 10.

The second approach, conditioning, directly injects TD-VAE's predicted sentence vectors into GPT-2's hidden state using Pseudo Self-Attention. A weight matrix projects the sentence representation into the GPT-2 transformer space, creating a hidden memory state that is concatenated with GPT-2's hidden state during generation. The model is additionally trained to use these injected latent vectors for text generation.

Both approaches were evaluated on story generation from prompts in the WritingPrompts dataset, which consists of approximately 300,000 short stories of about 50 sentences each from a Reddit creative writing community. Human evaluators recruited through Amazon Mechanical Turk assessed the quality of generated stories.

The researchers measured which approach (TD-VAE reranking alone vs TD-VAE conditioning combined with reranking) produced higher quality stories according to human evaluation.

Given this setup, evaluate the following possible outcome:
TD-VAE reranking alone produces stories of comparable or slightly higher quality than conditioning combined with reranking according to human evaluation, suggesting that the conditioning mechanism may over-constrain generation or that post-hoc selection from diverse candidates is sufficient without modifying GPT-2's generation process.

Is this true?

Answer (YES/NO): YES